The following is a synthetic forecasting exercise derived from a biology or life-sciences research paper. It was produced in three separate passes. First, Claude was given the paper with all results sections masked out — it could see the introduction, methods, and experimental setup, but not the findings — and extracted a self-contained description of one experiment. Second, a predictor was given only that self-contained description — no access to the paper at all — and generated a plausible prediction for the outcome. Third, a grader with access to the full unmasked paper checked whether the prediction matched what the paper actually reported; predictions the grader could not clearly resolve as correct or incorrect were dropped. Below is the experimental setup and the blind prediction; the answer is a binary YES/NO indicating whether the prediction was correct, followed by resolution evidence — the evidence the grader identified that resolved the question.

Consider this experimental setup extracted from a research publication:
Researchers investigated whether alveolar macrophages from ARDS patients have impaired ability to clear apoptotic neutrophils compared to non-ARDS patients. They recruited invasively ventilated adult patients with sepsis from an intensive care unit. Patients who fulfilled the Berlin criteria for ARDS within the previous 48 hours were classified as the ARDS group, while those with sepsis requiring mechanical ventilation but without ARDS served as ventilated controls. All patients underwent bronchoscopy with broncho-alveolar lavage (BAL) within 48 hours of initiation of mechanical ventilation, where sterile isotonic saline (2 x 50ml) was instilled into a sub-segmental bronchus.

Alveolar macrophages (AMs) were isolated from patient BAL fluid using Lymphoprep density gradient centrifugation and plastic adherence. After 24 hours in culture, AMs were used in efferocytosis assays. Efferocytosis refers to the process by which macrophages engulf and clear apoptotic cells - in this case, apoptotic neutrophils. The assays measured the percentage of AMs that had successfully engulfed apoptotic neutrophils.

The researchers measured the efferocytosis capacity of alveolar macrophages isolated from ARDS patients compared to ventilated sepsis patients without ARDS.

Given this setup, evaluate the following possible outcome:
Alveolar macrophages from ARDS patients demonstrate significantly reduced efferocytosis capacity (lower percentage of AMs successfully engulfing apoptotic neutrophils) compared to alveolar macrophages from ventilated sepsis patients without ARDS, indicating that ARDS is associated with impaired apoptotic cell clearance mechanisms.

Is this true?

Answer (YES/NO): YES